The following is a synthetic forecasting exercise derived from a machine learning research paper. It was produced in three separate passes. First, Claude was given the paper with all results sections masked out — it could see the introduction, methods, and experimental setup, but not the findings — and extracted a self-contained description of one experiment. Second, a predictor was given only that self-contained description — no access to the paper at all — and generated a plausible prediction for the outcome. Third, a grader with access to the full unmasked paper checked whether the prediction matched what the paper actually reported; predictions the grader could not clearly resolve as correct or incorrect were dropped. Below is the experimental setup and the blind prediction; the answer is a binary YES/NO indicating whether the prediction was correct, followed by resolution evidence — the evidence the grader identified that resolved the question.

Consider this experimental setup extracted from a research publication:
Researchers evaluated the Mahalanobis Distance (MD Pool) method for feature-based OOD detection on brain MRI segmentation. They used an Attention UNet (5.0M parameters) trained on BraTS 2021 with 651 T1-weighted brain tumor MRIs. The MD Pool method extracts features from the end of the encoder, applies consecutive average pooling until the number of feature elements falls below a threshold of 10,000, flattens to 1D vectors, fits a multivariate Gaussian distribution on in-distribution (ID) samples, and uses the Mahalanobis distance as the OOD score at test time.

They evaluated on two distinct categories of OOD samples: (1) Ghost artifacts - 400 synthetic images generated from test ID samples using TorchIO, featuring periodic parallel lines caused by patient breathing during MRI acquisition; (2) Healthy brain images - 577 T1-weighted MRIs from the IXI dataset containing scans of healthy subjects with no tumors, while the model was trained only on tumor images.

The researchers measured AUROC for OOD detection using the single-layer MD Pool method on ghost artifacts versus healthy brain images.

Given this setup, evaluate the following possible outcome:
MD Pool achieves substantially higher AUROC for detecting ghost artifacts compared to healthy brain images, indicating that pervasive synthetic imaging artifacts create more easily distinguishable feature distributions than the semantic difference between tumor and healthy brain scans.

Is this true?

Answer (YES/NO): YES